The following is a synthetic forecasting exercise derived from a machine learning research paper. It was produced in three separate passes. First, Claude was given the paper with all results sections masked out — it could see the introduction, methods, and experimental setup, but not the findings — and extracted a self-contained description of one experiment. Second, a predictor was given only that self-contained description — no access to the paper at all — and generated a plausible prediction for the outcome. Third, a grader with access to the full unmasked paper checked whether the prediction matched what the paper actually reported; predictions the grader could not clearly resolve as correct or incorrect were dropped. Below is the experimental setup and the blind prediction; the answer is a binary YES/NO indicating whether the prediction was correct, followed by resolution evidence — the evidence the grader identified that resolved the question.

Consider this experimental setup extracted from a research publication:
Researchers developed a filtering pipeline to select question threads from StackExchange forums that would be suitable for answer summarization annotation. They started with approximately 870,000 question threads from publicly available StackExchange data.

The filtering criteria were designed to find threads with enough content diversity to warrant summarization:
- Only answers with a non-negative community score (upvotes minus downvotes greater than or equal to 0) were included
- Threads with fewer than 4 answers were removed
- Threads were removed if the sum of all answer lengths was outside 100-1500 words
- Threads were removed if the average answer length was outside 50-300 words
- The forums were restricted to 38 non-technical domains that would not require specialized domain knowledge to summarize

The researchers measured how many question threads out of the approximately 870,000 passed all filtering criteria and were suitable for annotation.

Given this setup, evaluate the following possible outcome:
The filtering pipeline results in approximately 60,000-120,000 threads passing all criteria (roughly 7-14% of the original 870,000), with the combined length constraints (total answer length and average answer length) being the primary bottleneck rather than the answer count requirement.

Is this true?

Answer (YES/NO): NO